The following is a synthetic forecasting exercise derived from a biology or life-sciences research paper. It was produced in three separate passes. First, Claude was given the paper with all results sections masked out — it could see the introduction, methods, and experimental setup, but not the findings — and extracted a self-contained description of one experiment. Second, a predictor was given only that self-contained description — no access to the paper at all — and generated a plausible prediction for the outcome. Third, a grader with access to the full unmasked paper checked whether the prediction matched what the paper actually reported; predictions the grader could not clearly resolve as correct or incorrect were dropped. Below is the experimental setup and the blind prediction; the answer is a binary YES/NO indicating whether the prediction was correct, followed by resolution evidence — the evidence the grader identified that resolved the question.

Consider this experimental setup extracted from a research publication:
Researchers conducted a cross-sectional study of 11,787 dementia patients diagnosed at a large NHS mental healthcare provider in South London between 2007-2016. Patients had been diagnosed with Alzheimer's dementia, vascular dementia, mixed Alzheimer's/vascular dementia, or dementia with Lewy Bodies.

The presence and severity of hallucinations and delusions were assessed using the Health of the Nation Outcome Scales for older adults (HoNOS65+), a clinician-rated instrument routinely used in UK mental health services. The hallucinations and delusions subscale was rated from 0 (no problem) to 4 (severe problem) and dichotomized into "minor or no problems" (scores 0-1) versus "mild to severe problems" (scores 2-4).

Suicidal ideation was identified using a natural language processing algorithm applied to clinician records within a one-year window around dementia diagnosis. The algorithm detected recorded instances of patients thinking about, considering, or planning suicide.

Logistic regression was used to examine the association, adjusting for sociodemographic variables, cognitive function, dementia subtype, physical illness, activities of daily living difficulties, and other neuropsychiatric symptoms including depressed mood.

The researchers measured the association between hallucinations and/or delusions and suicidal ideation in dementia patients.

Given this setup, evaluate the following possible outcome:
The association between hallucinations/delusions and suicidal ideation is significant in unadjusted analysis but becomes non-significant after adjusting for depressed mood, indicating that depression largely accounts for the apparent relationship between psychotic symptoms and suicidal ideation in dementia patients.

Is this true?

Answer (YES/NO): NO